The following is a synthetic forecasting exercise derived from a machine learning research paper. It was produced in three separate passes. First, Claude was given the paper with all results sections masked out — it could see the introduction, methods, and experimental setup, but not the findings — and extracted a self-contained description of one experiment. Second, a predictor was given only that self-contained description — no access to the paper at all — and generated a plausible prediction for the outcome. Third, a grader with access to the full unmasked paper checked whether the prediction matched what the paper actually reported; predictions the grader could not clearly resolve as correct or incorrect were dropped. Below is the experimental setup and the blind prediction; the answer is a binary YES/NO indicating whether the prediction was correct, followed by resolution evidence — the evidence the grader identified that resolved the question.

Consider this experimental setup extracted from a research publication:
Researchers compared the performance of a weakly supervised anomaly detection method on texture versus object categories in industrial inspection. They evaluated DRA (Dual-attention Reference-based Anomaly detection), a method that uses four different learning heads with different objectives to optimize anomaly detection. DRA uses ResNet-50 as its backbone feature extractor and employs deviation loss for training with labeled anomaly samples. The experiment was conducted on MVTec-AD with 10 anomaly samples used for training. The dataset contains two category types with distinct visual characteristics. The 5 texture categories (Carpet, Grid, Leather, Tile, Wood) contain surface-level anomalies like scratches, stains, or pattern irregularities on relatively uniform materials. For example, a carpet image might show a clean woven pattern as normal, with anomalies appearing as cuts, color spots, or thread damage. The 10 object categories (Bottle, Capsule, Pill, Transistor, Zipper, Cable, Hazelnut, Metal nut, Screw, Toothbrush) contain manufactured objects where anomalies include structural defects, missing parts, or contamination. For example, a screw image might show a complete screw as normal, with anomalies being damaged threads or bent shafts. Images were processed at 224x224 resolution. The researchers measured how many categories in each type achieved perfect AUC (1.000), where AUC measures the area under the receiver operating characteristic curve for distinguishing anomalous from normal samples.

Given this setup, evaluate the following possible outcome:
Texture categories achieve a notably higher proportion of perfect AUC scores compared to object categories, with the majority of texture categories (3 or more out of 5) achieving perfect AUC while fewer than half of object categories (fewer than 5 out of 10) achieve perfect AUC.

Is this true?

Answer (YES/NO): NO